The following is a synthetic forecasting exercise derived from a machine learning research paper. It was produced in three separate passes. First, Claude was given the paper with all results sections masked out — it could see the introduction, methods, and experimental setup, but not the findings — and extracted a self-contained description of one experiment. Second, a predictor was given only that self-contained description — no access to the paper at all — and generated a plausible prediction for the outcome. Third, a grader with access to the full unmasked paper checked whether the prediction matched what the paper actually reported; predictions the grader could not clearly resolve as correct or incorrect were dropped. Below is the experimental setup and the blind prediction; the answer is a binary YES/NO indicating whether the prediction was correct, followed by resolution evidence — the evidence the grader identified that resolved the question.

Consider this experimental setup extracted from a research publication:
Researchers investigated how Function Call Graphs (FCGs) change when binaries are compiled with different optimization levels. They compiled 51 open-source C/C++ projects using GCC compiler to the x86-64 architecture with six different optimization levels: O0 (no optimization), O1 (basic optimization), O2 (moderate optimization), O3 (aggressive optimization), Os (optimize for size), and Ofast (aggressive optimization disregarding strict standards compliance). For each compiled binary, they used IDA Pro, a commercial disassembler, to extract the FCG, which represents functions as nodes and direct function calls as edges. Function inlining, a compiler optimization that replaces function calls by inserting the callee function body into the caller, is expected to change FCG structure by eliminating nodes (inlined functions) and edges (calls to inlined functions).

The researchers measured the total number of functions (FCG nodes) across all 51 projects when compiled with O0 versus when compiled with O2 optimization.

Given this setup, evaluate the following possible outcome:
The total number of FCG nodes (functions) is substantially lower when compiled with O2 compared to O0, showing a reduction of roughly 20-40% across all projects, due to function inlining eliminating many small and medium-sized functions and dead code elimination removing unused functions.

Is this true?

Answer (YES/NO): YES